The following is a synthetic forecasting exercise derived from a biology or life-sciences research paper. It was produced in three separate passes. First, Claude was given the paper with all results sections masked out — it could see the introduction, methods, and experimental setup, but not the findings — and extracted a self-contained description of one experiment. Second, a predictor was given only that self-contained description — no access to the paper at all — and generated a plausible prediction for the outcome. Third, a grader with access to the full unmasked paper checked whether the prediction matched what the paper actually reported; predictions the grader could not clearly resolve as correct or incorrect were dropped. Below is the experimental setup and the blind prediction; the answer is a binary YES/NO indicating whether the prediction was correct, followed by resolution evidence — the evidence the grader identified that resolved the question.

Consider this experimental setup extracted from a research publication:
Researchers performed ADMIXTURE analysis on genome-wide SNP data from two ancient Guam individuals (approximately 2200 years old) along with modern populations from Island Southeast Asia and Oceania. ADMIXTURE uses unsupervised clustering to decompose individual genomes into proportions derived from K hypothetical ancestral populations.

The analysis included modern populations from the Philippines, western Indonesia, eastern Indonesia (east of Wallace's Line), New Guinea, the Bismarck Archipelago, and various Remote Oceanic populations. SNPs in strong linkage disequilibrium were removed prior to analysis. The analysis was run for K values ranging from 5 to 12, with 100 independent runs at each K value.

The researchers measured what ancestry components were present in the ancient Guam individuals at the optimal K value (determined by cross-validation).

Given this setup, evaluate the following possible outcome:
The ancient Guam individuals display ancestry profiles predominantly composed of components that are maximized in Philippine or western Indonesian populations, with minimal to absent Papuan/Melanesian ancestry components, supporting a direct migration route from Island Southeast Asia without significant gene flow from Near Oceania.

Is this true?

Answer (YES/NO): NO